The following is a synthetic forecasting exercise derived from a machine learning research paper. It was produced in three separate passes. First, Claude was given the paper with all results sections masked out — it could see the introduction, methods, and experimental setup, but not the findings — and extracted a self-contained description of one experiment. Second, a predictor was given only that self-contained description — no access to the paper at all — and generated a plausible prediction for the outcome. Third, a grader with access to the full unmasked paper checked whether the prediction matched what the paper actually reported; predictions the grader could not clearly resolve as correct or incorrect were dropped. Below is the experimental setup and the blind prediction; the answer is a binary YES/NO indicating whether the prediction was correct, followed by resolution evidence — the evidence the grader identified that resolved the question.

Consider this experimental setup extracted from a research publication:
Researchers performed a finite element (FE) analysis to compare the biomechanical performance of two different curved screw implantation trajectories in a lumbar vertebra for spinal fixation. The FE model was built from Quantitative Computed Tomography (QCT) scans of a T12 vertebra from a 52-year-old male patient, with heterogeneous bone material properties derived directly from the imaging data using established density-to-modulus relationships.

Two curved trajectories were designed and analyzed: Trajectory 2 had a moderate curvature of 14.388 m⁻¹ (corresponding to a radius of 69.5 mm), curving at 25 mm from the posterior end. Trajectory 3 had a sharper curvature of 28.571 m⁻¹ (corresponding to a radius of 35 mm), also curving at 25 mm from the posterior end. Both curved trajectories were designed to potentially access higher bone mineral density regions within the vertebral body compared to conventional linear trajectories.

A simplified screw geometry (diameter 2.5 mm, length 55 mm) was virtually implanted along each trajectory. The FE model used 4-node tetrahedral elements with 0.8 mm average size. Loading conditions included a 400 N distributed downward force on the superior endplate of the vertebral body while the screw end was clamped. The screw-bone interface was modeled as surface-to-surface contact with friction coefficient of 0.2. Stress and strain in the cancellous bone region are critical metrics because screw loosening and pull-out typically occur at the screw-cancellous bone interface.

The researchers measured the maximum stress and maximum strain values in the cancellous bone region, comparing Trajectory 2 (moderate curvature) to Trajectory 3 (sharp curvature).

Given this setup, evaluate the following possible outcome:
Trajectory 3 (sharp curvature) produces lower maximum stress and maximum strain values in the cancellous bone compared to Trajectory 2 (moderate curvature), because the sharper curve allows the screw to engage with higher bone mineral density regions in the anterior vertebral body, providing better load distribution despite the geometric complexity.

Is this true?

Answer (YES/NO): NO